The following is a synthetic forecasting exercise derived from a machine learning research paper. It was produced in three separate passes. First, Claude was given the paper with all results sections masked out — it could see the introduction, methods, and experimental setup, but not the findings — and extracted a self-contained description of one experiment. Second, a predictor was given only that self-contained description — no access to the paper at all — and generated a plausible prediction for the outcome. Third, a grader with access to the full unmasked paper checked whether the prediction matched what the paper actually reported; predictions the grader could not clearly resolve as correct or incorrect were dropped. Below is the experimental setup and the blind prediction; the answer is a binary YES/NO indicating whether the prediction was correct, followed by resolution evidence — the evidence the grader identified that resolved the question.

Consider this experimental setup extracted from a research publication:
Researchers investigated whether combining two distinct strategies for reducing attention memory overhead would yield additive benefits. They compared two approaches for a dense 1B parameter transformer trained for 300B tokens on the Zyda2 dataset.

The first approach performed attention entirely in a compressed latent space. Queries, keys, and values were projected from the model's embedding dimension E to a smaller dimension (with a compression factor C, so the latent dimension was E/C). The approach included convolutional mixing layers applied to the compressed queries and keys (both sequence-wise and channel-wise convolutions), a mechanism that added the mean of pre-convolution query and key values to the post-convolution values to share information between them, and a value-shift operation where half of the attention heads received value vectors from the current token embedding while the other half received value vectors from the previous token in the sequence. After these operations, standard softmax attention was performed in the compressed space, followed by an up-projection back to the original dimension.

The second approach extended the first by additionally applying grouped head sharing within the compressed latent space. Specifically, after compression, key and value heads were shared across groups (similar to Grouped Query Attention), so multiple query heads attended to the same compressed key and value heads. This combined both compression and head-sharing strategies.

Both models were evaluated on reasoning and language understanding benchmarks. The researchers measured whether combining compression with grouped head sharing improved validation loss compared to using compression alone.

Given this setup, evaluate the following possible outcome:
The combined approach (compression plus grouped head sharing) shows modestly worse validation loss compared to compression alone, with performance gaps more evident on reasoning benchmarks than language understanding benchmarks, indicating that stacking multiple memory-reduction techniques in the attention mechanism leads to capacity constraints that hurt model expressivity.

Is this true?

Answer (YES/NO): NO